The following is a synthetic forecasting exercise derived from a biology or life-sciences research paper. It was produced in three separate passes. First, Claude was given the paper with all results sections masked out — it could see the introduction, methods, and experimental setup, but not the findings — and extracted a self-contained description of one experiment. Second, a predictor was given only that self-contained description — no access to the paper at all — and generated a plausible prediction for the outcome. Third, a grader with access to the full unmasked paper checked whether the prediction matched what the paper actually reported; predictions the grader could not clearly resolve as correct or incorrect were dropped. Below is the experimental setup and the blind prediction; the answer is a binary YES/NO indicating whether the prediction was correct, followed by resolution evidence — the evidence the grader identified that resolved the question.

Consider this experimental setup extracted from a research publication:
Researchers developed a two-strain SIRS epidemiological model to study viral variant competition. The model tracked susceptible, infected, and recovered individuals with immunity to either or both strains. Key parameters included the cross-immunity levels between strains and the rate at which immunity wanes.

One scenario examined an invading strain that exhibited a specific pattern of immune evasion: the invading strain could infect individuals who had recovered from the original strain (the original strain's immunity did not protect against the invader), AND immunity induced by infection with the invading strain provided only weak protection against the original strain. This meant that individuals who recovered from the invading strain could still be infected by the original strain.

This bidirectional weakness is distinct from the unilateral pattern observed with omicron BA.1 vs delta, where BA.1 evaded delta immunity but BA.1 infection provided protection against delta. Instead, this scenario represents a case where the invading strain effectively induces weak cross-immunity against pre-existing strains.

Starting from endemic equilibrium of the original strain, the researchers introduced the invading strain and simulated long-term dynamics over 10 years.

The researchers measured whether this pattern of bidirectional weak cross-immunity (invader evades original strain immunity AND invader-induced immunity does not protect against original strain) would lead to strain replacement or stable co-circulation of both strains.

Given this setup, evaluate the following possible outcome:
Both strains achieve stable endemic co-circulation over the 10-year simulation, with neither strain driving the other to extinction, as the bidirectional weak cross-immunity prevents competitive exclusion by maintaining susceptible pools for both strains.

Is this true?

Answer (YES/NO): YES